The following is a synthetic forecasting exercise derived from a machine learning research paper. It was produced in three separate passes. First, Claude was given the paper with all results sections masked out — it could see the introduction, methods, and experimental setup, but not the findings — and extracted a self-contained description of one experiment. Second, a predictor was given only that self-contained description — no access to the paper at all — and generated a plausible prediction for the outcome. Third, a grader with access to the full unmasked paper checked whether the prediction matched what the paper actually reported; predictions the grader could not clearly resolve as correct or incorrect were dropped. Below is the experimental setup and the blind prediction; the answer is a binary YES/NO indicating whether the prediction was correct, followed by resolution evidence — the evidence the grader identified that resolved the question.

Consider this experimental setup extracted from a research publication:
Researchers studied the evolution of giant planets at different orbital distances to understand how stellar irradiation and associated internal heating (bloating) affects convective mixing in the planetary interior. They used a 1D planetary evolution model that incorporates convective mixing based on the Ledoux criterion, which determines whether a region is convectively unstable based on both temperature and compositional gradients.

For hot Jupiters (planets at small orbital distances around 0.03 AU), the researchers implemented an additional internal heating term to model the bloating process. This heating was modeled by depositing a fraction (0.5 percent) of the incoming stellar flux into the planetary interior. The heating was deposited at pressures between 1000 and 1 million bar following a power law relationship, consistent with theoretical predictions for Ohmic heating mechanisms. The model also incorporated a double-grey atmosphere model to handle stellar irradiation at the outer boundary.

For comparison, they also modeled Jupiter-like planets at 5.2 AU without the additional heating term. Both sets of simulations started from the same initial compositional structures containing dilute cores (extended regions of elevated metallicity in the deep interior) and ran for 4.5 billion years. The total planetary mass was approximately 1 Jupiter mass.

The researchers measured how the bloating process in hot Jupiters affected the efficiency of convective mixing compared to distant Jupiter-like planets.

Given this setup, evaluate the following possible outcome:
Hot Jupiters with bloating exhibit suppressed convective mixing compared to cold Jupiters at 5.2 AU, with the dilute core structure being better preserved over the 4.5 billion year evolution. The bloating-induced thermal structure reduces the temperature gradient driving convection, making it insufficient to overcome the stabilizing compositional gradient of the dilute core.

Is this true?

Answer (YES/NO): NO